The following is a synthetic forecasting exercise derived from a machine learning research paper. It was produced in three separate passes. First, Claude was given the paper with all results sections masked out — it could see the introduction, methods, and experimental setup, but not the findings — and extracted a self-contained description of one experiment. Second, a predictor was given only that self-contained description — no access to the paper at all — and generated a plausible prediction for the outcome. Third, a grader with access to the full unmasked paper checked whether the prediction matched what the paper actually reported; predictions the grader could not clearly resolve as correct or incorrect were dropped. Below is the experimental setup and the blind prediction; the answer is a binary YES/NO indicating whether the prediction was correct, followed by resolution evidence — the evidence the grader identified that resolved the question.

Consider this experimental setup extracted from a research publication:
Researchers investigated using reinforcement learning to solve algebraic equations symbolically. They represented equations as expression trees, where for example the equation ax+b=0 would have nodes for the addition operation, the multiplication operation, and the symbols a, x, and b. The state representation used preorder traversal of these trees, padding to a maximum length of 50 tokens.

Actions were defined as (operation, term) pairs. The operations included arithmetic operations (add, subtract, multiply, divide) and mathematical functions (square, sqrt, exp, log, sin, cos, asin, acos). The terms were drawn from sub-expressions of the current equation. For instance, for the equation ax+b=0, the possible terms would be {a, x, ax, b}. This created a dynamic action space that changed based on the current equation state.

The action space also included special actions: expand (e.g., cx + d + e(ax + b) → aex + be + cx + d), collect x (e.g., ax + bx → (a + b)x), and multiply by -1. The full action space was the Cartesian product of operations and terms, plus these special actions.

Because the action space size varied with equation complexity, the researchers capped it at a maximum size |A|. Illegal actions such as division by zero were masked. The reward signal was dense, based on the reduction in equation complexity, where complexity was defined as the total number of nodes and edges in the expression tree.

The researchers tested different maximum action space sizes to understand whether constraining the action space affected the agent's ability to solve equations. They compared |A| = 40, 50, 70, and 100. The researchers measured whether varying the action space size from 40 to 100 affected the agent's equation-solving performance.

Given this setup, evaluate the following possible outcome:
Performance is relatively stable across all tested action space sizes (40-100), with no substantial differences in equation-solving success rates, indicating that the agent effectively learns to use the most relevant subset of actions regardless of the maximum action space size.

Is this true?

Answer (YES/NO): YES